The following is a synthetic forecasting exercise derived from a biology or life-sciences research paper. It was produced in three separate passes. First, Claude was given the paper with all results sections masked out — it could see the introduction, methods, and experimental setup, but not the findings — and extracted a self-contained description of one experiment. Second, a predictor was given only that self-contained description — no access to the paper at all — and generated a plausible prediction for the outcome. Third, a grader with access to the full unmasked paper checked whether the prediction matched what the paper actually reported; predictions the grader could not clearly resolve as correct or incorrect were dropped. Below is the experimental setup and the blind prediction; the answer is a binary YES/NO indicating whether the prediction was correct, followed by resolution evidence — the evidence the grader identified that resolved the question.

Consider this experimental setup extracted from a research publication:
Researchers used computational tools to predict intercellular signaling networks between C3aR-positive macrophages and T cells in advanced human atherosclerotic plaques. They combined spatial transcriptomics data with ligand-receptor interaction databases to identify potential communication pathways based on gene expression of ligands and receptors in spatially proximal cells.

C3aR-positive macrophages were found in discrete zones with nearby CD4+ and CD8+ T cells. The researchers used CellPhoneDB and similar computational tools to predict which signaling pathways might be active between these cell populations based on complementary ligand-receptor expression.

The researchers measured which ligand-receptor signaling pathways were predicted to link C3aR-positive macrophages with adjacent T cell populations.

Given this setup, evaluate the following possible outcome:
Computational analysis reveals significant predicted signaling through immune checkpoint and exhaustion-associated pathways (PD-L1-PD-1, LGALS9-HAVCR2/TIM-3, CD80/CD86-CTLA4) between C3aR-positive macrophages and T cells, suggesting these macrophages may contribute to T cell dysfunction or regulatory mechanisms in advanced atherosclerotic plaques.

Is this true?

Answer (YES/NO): NO